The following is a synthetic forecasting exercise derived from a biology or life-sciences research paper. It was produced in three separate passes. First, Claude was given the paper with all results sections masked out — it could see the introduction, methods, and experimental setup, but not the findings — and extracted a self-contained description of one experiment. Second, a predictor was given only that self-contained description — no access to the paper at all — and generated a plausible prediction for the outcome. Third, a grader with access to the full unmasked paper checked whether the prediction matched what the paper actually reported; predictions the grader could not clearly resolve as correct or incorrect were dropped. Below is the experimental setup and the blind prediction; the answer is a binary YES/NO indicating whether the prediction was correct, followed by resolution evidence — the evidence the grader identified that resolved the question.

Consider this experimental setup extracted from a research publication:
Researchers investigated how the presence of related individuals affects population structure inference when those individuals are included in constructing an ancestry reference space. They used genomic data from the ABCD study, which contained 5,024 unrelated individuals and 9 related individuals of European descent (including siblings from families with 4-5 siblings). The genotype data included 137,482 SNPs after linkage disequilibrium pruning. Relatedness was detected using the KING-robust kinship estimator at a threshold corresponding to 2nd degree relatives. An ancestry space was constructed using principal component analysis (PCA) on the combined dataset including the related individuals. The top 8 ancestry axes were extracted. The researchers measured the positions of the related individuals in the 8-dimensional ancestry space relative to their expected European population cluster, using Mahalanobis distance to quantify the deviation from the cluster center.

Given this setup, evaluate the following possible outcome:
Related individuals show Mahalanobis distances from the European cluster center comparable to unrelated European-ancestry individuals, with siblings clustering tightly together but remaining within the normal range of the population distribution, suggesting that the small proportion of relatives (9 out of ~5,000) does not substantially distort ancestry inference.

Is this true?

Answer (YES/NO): NO